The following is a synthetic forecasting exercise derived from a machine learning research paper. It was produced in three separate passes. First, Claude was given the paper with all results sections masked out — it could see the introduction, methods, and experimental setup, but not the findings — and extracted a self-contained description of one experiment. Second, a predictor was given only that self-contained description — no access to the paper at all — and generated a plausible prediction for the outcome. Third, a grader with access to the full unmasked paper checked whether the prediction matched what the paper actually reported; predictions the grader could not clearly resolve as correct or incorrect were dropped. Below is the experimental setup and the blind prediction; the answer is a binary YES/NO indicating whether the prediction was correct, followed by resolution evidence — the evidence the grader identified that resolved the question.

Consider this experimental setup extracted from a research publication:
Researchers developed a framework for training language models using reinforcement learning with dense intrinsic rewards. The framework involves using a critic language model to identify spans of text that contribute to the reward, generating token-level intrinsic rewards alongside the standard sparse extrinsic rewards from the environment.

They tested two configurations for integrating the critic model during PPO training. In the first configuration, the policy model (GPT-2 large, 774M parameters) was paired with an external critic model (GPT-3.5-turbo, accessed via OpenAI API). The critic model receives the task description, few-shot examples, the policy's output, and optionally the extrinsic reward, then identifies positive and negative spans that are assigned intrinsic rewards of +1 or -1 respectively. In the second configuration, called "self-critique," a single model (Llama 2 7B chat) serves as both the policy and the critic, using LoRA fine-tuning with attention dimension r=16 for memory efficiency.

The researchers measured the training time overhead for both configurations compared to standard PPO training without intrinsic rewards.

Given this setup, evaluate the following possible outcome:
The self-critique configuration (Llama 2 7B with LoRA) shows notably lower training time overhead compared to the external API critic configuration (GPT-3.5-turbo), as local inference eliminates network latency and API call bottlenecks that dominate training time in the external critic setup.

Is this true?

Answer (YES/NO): YES